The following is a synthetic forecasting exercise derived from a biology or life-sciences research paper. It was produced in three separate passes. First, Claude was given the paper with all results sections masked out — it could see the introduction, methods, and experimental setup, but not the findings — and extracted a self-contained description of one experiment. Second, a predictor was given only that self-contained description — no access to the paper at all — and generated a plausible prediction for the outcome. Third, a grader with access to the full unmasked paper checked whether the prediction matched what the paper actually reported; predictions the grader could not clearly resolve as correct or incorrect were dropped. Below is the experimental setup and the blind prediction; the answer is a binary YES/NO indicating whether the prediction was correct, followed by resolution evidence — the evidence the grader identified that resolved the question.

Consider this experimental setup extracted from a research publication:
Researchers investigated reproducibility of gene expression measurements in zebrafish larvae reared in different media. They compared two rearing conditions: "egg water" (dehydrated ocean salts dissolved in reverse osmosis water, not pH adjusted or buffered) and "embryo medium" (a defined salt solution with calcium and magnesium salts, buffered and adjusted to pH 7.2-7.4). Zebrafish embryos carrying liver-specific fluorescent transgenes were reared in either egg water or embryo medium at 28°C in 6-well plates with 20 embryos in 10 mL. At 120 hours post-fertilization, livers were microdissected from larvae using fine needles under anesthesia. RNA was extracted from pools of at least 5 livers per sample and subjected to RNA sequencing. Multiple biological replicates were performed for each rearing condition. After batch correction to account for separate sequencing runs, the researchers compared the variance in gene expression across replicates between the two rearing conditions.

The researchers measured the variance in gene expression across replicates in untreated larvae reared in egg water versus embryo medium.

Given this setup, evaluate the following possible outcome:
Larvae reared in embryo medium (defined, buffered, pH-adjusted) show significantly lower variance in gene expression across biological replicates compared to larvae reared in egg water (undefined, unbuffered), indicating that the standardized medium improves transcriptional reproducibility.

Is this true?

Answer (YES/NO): YES